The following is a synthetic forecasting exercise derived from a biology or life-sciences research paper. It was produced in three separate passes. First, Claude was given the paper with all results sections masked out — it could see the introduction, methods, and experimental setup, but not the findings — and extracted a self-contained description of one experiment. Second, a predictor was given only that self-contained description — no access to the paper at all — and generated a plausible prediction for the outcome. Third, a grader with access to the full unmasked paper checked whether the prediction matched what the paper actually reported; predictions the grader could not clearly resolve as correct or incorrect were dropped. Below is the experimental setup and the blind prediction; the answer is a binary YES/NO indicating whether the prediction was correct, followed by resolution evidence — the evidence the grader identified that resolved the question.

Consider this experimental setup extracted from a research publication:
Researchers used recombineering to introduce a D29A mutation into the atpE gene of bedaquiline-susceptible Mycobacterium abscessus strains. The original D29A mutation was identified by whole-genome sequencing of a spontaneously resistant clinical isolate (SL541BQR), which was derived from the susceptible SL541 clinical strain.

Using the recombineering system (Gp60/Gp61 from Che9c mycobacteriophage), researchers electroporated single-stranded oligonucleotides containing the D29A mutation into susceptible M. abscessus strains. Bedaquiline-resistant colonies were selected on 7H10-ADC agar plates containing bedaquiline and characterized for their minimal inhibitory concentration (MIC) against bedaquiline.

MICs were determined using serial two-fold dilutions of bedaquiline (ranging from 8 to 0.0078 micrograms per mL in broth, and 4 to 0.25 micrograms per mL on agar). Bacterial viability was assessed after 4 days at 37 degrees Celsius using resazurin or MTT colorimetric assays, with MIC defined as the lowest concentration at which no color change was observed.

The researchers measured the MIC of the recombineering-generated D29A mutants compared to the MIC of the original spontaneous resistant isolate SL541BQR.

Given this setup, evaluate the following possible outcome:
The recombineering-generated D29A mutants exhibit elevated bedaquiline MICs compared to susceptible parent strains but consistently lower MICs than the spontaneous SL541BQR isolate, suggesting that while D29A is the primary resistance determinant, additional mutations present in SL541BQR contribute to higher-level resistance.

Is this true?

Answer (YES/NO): NO